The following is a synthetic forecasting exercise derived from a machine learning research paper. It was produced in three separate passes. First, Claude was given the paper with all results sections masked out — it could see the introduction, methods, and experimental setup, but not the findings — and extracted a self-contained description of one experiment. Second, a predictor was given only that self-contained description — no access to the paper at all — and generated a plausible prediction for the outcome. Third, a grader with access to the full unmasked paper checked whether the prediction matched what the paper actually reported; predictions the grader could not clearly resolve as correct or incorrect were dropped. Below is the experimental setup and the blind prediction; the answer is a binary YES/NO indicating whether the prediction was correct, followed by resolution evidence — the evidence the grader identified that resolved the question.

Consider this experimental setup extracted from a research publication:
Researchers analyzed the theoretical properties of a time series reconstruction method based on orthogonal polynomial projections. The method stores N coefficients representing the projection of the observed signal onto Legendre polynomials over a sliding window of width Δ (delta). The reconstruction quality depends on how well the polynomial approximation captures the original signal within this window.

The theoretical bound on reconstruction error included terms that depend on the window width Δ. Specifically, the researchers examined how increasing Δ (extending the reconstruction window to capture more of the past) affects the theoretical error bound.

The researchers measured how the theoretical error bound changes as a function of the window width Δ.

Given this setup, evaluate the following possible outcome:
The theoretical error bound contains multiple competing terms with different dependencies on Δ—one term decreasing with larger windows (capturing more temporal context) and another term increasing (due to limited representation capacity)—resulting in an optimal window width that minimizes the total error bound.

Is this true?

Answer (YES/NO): NO